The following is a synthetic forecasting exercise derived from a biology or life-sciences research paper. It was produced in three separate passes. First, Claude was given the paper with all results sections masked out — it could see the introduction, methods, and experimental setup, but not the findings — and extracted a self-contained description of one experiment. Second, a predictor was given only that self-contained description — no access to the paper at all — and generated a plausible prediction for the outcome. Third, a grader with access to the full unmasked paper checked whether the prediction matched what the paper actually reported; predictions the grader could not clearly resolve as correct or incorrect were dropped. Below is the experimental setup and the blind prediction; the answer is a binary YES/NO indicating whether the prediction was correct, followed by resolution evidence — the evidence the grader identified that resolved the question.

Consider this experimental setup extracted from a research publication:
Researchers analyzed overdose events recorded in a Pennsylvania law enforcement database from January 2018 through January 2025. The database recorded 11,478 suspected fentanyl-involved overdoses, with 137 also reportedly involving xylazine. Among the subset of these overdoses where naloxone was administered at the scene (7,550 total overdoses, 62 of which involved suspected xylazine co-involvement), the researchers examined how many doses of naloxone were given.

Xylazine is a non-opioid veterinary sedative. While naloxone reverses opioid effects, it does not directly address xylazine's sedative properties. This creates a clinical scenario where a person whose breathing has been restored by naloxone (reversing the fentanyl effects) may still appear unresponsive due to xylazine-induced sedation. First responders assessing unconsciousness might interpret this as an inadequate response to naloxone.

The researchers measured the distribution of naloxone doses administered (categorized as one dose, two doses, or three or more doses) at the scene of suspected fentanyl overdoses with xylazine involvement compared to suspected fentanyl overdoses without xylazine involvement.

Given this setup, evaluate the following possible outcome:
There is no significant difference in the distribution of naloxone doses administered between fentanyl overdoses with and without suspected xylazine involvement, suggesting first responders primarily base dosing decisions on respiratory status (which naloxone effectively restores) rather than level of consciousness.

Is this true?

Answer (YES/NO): NO